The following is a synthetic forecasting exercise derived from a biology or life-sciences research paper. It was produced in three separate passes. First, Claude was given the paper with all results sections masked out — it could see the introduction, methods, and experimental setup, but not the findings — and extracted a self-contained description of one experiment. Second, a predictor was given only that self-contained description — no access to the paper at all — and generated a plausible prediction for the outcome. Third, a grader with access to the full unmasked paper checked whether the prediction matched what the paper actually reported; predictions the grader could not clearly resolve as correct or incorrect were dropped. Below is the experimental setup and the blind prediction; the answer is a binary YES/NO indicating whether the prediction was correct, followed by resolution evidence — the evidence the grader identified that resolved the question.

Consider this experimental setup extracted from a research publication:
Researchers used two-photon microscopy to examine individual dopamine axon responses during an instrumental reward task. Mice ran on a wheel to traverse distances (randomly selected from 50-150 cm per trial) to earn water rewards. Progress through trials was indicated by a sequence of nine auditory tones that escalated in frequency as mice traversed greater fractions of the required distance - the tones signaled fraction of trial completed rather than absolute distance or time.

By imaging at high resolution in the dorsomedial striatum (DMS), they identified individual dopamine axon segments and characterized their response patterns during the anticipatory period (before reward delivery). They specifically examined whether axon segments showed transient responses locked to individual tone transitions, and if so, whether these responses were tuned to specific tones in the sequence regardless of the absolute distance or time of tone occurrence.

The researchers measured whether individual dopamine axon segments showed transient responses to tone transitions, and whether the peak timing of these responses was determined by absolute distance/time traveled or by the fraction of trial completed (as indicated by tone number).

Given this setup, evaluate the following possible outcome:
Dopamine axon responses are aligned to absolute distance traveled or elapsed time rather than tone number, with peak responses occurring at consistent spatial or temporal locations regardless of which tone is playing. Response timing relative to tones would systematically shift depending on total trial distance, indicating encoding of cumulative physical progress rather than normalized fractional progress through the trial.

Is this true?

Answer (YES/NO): NO